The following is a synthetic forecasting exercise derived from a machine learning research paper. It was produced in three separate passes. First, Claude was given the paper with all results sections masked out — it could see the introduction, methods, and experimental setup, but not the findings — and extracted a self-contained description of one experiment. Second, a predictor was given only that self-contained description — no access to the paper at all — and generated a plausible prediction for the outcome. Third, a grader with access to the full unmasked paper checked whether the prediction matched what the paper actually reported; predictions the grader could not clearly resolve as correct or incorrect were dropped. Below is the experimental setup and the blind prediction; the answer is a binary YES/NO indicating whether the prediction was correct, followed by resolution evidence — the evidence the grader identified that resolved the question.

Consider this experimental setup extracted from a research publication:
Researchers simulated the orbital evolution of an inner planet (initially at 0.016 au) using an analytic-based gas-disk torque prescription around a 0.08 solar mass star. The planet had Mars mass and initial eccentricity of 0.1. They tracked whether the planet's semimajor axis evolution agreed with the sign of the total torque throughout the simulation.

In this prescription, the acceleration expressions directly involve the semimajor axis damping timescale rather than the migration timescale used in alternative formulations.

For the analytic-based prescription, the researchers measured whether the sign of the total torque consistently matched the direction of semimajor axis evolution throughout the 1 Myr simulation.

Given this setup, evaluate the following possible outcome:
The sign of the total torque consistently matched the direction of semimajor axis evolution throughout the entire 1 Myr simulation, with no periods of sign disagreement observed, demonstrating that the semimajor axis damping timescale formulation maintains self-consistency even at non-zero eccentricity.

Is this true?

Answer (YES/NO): YES